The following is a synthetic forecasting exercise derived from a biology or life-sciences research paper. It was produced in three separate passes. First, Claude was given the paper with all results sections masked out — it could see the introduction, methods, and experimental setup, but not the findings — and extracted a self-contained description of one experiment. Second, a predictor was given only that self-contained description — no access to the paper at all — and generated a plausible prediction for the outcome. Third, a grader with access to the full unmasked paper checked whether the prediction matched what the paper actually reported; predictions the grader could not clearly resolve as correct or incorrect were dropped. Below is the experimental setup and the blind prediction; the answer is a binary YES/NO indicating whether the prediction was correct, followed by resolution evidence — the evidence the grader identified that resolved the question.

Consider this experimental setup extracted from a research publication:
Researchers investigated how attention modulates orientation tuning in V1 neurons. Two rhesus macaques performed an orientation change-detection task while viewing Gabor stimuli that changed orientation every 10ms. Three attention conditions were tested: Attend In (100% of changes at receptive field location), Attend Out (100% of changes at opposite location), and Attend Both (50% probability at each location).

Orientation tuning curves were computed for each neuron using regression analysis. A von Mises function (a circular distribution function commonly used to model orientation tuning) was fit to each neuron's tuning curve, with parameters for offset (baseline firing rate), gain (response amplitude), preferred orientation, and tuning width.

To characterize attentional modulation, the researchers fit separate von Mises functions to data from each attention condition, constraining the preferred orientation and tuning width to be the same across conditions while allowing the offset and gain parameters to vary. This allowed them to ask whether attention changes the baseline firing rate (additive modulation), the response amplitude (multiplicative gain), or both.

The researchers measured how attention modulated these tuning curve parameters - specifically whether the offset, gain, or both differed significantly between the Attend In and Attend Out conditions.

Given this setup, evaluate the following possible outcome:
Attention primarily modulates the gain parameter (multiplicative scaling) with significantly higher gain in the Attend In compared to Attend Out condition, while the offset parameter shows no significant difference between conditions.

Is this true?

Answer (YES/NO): NO